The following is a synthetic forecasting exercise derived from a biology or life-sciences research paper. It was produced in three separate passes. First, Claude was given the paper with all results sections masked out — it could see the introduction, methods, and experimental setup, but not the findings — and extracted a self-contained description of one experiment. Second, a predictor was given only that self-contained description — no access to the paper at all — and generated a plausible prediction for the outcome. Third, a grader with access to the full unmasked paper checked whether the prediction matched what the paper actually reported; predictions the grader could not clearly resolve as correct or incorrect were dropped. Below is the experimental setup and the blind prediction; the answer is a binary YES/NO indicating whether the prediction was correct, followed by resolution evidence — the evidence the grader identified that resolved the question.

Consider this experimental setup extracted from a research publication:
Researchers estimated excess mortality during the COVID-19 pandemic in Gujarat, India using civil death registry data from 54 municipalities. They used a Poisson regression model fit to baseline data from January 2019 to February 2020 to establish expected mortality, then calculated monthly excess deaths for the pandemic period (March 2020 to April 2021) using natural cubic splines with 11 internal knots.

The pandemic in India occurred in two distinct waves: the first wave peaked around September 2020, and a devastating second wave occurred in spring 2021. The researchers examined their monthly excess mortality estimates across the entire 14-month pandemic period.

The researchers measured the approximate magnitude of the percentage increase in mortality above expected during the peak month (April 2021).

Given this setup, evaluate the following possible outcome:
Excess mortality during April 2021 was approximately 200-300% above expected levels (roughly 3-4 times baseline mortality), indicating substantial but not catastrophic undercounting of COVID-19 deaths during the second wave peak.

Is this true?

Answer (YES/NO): NO